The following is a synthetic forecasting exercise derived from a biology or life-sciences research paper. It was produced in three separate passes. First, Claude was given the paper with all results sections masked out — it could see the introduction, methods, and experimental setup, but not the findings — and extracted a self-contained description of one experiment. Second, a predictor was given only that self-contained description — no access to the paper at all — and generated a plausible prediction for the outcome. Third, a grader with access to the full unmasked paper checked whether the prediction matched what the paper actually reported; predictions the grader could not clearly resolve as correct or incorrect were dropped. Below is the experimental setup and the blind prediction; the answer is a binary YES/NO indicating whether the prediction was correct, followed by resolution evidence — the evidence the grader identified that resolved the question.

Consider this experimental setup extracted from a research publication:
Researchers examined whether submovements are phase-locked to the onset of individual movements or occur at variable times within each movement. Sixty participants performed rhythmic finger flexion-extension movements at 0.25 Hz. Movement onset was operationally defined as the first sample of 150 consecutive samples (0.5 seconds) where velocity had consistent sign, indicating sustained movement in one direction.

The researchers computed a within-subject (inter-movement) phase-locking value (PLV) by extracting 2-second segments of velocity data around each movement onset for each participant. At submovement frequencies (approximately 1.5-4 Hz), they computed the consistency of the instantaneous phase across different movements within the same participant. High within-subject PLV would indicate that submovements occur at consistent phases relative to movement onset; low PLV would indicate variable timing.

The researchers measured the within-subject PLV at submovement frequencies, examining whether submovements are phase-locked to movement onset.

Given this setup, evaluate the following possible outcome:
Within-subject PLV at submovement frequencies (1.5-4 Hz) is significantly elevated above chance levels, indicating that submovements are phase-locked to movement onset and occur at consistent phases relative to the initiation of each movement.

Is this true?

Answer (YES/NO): NO